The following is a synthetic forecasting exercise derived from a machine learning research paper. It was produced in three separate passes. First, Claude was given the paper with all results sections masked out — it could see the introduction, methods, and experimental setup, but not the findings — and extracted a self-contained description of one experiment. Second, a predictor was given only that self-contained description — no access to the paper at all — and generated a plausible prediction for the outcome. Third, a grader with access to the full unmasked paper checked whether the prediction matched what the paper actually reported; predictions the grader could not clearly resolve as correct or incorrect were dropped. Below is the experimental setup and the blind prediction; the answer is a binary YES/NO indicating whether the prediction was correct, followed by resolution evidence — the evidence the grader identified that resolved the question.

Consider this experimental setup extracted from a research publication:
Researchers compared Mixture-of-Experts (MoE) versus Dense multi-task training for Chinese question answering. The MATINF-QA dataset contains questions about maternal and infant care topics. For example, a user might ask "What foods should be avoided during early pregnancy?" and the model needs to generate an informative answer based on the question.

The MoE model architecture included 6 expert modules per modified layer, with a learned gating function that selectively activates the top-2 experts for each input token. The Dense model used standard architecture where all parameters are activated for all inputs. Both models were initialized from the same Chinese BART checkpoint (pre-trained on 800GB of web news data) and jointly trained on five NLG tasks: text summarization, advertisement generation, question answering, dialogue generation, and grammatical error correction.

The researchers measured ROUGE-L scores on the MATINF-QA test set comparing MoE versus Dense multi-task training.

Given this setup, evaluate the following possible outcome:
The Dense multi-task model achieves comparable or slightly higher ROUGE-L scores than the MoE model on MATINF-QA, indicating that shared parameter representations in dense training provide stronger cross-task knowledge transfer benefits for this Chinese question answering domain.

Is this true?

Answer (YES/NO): NO